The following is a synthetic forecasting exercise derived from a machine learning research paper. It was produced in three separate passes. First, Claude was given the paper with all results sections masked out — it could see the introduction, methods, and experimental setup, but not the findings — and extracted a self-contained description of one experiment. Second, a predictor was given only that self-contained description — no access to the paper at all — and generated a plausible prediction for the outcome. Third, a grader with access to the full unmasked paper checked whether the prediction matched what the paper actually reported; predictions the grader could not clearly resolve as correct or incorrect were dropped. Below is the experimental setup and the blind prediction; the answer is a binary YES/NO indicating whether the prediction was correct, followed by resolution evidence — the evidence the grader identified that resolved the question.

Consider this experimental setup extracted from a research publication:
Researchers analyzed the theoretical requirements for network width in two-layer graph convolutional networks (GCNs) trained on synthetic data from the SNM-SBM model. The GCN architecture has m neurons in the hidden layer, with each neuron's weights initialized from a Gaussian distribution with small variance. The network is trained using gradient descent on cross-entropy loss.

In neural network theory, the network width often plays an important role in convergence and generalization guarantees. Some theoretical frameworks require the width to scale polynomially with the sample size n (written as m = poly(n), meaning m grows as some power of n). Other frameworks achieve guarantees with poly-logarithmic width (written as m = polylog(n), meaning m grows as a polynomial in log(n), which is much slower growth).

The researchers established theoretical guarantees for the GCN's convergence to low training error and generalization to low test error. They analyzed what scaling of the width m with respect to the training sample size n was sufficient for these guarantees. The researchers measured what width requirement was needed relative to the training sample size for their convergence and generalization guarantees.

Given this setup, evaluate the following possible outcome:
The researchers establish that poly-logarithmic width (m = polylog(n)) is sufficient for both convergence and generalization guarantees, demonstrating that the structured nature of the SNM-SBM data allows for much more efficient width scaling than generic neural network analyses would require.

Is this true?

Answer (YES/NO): YES